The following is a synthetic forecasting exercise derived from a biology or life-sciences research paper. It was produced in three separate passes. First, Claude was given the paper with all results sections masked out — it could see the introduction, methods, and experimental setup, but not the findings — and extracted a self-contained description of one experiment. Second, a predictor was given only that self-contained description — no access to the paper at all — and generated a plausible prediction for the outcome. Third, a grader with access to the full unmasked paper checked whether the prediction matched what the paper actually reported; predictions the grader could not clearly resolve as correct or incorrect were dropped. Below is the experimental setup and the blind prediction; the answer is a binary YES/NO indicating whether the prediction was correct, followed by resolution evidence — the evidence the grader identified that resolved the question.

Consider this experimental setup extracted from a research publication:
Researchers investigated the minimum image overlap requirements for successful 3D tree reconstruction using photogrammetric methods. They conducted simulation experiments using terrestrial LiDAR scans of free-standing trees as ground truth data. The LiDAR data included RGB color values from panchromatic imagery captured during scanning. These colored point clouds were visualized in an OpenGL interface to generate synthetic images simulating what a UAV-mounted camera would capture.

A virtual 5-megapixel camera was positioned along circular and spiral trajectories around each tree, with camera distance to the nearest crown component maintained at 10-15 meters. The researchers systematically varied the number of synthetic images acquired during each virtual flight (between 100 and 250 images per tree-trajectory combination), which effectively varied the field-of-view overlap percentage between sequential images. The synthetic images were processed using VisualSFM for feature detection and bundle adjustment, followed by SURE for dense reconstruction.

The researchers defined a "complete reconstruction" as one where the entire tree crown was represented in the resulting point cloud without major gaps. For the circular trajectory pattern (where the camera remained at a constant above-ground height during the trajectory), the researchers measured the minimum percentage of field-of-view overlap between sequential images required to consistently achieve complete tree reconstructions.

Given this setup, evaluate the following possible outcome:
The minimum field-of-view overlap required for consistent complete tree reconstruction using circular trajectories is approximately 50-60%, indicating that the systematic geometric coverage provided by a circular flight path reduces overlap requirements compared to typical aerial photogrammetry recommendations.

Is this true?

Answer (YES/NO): NO